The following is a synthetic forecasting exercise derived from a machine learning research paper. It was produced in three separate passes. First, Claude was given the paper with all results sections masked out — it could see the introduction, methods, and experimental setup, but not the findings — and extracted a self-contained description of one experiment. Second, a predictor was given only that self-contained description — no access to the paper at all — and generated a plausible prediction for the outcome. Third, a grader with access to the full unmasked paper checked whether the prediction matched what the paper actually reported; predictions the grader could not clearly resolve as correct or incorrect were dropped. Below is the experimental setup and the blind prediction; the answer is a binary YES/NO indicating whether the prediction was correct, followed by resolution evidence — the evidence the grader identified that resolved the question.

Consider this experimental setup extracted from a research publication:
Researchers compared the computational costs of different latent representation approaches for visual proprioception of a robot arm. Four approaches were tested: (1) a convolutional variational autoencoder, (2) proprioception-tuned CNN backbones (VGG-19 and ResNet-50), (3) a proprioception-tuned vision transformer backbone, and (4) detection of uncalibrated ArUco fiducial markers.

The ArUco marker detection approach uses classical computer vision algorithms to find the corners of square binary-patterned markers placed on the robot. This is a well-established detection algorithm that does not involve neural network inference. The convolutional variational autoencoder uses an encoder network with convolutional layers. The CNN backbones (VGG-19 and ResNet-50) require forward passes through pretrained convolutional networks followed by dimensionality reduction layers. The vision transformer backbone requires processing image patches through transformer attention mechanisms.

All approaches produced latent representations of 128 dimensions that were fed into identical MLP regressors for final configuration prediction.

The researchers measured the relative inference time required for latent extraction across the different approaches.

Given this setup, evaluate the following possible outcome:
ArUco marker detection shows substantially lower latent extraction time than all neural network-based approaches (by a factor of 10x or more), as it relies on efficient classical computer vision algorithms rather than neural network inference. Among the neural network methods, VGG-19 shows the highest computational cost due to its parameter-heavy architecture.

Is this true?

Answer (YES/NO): NO